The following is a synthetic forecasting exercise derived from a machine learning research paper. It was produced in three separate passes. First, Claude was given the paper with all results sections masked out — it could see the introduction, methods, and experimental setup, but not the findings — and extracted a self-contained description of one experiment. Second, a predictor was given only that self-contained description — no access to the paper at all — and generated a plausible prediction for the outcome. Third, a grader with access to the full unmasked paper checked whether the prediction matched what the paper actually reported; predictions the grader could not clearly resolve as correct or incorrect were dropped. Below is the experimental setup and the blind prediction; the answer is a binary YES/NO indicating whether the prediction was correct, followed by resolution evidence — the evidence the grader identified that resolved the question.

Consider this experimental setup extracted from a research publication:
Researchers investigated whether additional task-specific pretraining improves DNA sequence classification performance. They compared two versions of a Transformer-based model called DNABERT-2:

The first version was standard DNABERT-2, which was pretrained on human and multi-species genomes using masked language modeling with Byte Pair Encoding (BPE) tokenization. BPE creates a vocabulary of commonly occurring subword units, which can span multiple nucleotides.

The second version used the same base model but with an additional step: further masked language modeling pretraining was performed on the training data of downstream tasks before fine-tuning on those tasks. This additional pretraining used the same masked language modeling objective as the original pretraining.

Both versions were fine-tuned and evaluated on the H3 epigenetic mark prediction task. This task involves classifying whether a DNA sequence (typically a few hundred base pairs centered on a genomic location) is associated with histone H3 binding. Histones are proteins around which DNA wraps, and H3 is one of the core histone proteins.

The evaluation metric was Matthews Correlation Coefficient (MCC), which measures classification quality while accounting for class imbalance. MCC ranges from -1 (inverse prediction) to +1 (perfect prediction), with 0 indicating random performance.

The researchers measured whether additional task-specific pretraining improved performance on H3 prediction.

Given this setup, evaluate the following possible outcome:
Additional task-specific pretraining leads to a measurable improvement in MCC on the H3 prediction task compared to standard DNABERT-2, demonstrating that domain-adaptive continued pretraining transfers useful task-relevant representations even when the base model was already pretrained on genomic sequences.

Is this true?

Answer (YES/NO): YES